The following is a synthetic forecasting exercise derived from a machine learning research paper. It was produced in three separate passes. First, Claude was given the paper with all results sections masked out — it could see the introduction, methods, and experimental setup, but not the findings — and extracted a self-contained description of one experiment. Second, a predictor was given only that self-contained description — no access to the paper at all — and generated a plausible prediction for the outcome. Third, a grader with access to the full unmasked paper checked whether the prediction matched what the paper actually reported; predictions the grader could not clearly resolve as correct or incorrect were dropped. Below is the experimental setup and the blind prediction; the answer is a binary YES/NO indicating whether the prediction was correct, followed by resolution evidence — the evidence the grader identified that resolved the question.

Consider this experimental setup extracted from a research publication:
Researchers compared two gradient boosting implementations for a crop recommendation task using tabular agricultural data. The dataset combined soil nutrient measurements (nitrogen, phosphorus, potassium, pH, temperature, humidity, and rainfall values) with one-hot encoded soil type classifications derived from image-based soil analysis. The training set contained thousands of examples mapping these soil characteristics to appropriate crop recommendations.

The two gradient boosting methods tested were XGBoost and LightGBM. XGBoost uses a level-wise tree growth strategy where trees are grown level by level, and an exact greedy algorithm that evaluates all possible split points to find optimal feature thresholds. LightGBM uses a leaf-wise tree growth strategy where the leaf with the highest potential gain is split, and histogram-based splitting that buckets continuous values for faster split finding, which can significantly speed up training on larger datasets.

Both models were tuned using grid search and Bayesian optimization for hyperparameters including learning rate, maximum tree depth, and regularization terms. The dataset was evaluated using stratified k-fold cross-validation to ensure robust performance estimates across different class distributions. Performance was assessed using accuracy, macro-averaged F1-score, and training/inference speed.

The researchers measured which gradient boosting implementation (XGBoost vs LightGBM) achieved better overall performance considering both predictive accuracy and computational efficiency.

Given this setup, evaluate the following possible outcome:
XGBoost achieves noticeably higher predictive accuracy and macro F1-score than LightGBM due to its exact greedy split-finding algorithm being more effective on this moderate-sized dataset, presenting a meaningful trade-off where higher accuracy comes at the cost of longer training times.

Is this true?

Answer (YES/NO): NO